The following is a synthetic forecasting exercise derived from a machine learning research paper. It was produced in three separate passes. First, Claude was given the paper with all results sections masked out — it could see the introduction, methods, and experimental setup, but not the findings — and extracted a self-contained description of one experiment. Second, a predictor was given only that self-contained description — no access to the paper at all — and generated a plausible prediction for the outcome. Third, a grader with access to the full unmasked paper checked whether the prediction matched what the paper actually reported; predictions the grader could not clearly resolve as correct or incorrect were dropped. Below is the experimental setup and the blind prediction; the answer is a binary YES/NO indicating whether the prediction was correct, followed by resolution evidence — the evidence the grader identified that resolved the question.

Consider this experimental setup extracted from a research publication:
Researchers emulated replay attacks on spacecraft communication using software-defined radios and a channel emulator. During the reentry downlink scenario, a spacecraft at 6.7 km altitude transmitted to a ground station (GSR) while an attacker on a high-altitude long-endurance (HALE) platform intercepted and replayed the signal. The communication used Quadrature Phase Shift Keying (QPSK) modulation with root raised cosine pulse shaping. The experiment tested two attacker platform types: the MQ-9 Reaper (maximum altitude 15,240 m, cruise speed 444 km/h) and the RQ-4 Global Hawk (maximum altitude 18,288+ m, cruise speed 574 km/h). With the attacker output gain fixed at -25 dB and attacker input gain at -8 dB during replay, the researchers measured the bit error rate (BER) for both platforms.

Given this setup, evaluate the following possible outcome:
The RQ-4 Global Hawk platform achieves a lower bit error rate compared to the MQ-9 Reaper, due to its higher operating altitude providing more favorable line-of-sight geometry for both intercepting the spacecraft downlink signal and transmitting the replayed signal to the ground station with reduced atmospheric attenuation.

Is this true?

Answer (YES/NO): NO